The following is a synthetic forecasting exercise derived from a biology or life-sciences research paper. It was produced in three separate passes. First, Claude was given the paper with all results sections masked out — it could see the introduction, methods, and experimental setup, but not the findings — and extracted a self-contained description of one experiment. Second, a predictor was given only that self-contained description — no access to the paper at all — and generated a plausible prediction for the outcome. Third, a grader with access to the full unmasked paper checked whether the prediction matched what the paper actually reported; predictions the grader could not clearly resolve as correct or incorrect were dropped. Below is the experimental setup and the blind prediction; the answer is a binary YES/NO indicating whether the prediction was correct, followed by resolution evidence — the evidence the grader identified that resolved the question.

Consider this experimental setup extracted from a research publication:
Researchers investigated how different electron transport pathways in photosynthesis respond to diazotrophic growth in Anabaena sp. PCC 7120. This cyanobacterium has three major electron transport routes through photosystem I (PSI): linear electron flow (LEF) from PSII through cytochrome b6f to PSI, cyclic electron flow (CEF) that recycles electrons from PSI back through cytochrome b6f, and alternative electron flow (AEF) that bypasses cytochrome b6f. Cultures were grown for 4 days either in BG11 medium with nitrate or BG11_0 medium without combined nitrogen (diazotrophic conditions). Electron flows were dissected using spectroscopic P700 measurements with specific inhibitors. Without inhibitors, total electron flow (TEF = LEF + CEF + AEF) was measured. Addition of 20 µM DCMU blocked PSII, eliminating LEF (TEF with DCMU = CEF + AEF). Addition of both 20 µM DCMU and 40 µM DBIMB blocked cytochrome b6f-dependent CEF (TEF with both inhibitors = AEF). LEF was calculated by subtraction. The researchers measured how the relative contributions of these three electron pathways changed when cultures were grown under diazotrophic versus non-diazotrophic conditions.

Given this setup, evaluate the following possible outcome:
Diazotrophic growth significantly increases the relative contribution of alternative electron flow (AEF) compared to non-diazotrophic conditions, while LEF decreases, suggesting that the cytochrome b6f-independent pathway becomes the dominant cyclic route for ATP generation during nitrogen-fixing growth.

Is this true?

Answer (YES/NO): NO